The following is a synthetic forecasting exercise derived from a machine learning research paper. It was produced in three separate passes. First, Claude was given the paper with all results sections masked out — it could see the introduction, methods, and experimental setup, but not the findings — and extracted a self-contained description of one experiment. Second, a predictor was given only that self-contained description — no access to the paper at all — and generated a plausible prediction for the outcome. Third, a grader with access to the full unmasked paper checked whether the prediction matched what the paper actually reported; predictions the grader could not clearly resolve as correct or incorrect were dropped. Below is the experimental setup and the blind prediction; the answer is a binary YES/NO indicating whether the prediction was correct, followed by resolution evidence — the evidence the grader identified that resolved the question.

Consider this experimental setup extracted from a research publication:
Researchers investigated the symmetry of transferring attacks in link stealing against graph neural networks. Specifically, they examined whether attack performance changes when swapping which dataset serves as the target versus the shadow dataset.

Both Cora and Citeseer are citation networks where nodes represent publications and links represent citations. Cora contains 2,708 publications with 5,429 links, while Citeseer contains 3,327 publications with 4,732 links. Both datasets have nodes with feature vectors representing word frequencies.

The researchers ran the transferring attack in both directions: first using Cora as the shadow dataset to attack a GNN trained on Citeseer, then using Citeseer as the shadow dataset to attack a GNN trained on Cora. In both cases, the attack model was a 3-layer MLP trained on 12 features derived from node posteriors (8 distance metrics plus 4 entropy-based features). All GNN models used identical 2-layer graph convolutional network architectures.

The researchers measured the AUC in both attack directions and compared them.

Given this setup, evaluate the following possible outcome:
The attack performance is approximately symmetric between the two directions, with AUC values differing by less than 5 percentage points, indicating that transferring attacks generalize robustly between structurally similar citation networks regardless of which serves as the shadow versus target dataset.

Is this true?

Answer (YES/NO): YES